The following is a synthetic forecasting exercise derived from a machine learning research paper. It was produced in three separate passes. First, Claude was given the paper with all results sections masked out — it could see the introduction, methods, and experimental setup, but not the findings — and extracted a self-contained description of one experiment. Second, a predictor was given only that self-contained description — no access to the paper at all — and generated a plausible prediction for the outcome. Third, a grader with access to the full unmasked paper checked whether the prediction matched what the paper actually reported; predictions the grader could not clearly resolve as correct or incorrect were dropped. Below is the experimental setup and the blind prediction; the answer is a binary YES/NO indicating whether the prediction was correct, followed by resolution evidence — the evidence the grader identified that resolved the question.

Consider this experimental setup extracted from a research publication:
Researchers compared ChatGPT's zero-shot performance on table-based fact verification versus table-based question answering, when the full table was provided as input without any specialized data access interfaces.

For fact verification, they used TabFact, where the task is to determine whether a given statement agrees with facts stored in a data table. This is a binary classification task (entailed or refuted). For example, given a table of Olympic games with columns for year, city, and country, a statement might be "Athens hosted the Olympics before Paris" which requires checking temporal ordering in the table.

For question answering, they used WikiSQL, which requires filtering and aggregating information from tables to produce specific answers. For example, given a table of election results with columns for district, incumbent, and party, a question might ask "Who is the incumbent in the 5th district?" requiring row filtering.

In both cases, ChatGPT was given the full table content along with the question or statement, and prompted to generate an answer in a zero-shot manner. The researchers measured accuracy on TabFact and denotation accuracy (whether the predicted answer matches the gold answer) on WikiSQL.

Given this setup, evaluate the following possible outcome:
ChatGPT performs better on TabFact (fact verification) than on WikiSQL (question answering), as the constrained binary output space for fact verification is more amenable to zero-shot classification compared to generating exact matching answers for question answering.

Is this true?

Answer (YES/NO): YES